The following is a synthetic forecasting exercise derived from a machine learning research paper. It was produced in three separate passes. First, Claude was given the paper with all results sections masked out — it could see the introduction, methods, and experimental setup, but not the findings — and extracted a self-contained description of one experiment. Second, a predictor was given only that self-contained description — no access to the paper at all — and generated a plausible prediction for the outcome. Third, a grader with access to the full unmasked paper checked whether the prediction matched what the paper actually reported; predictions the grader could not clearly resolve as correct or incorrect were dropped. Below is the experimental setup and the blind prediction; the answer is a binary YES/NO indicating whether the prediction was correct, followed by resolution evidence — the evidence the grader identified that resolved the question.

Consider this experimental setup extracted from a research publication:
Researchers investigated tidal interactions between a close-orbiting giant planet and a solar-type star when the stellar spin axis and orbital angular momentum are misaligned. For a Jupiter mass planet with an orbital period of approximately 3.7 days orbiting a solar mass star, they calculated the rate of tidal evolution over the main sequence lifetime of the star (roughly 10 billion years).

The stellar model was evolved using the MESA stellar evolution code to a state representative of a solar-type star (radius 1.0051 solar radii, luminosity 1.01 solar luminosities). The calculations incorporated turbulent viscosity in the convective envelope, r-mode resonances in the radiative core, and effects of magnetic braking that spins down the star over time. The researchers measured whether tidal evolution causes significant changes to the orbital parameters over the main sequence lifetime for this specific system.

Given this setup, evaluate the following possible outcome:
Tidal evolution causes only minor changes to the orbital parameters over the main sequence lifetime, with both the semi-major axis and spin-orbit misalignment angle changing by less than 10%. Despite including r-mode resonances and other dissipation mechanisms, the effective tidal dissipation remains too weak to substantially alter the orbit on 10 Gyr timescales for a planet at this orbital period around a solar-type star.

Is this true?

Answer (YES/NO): YES